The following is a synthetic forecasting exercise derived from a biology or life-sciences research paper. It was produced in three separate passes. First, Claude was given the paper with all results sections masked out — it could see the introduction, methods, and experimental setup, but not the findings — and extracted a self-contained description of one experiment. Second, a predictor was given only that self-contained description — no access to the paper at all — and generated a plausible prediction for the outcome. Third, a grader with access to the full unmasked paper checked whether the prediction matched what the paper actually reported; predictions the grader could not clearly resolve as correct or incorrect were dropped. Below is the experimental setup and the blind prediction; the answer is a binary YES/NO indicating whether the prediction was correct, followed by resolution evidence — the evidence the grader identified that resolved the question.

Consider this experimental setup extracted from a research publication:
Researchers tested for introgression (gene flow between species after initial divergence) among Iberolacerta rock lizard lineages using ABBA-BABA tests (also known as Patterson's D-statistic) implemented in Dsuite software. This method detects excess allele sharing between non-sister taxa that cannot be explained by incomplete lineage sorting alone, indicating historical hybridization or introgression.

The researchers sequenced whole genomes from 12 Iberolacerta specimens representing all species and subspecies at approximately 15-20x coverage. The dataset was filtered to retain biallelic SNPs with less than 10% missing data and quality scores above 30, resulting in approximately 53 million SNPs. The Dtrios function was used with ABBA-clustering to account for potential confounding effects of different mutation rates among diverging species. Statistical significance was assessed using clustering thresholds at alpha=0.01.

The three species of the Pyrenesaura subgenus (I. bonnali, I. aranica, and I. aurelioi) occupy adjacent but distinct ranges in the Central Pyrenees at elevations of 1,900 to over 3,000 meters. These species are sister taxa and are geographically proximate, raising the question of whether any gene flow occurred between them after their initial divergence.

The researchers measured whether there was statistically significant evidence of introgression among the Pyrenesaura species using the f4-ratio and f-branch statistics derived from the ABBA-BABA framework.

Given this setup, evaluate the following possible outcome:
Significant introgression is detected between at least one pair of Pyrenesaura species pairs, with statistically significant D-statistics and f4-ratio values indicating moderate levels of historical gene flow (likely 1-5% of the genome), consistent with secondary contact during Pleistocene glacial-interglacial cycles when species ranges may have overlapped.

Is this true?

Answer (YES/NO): NO